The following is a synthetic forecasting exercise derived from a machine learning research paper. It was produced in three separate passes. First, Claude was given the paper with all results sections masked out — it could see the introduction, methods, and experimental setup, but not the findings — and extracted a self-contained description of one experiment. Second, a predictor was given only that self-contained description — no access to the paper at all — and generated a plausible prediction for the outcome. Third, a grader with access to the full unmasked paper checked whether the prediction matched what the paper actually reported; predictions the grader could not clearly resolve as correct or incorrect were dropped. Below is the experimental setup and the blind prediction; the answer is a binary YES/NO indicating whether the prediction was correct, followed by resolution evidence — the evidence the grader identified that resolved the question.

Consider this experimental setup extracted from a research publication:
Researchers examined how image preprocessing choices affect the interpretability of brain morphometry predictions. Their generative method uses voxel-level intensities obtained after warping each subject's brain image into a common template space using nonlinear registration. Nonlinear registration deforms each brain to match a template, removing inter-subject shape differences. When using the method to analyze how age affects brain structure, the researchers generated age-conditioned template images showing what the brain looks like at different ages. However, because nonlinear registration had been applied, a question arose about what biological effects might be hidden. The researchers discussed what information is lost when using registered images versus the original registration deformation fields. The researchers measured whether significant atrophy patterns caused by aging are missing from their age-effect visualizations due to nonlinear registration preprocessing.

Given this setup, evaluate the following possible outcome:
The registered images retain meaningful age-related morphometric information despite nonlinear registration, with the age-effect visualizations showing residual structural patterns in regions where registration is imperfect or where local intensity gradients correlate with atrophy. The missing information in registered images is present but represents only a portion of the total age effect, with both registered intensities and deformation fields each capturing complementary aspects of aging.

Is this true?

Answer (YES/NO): NO